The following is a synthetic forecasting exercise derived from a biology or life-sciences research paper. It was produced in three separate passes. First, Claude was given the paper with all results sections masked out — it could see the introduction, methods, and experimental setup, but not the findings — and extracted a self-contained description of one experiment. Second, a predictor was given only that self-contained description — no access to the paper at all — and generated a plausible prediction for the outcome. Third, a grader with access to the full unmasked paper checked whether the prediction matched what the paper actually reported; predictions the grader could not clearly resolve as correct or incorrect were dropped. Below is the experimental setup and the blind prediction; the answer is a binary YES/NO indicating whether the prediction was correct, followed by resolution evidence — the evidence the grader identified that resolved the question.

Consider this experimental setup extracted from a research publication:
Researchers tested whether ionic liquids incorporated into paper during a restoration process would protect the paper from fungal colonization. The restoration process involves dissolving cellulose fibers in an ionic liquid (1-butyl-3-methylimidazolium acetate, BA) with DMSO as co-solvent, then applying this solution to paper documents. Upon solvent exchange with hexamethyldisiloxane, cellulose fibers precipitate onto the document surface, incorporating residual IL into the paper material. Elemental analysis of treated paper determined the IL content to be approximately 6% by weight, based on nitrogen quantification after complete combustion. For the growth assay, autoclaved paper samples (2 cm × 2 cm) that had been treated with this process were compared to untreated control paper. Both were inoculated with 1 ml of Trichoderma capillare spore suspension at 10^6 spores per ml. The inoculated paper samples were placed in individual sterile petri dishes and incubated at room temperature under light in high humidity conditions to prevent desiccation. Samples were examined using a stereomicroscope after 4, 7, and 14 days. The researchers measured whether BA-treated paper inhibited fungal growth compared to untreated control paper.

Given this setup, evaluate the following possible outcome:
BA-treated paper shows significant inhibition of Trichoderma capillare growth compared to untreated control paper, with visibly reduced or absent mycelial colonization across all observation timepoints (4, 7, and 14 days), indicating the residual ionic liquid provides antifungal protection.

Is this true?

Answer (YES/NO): NO